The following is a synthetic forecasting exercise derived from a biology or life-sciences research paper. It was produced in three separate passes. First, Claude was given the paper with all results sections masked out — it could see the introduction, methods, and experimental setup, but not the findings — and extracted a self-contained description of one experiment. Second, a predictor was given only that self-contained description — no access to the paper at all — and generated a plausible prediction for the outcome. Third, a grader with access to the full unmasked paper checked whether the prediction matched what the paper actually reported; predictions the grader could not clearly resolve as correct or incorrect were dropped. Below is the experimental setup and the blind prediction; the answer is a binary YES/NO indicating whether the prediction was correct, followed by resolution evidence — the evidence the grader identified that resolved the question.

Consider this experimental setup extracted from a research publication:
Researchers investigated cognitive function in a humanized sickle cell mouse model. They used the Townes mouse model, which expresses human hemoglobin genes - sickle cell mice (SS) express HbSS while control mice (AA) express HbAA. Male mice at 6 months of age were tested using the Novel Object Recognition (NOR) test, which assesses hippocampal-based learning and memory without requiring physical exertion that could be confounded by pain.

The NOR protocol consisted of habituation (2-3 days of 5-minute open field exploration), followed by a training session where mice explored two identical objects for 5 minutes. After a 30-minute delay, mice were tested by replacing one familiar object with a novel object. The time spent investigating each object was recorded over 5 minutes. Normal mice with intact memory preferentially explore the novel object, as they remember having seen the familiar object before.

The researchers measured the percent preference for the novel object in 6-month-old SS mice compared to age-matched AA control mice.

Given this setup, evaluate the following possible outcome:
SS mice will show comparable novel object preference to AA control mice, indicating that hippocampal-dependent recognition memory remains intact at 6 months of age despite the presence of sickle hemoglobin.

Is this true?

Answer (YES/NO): YES